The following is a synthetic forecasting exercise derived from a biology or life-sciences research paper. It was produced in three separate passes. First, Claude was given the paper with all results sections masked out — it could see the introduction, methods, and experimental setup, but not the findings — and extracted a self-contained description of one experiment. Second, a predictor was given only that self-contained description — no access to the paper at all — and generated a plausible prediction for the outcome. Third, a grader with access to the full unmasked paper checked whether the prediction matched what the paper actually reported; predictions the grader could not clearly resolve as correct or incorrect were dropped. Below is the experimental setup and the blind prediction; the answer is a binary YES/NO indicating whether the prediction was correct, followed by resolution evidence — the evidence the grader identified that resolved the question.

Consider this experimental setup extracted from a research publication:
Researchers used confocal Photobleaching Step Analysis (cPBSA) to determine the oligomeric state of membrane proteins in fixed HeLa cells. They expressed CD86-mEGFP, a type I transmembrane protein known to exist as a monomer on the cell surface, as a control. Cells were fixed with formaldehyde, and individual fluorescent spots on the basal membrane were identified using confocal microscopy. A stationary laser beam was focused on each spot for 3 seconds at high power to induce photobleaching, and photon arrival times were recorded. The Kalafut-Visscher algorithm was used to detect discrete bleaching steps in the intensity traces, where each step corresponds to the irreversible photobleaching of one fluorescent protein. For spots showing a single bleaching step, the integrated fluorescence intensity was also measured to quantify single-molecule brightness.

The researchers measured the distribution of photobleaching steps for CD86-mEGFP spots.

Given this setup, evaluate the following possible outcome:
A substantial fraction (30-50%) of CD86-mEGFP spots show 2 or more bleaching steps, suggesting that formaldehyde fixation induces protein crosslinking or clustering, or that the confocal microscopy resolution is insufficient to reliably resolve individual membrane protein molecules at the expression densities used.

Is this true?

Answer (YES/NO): NO